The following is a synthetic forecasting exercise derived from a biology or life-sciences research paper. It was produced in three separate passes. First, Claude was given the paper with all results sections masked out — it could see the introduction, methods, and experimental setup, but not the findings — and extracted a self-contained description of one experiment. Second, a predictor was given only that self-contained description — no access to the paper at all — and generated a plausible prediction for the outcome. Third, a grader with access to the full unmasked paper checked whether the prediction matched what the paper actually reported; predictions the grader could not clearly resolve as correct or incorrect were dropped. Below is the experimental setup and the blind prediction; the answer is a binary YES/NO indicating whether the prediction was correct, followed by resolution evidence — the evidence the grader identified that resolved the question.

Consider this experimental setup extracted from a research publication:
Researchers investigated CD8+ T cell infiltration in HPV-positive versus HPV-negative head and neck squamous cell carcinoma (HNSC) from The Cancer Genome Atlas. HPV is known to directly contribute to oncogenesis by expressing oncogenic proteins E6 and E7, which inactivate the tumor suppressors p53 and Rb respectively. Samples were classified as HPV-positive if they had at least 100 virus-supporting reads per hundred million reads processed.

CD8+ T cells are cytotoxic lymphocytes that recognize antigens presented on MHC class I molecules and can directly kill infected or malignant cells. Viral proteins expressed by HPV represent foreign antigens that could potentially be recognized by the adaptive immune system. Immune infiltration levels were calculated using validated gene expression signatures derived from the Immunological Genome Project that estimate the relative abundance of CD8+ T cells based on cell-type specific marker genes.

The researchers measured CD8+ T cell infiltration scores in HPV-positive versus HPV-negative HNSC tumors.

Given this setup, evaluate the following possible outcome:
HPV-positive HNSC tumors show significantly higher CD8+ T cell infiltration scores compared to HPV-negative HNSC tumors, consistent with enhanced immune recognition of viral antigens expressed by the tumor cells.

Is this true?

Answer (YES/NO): YES